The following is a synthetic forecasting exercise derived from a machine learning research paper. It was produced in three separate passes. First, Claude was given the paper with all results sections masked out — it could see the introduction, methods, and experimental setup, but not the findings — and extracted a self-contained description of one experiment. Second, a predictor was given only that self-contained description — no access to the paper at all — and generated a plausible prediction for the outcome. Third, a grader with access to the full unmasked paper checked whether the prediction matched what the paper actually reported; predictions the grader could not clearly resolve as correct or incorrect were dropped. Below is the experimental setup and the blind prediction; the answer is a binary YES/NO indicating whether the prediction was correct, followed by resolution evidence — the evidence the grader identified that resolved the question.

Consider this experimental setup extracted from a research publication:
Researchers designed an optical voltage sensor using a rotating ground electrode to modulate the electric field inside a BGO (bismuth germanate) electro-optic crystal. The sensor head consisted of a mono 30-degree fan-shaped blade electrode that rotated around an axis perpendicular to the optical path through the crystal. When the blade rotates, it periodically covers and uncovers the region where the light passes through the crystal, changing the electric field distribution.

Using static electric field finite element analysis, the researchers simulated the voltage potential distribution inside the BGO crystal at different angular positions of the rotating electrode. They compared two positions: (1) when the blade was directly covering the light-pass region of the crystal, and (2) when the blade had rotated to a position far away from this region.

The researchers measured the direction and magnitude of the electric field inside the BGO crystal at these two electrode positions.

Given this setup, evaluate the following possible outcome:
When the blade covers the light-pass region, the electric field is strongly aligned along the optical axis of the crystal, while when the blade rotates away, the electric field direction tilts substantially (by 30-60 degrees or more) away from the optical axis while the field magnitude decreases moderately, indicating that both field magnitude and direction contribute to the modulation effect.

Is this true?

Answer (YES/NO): NO